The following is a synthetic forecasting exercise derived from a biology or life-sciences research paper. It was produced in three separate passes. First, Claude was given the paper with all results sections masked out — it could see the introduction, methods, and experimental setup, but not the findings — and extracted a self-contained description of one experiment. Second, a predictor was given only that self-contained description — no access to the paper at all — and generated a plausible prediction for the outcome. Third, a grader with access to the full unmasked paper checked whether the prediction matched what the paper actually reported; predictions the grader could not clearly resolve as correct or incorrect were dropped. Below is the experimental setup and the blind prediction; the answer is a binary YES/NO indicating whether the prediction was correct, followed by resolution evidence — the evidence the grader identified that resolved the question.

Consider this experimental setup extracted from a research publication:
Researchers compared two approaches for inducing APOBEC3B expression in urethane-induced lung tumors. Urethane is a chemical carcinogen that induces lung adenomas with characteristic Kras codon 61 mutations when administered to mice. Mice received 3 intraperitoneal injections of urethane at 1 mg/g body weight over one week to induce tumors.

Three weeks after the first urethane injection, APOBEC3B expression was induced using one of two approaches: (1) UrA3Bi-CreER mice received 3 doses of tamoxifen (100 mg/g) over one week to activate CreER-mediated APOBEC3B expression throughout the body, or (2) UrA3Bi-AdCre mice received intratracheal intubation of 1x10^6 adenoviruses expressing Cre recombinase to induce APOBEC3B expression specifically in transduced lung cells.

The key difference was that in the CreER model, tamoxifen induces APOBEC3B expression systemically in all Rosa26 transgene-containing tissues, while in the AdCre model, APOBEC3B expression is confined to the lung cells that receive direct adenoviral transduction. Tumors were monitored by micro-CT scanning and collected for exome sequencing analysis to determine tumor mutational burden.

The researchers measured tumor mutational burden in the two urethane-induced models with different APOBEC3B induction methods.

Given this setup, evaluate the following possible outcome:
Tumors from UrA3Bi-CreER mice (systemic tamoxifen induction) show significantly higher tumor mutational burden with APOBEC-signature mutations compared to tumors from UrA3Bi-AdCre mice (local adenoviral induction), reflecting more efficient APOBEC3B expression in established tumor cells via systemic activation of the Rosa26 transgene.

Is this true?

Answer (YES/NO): YES